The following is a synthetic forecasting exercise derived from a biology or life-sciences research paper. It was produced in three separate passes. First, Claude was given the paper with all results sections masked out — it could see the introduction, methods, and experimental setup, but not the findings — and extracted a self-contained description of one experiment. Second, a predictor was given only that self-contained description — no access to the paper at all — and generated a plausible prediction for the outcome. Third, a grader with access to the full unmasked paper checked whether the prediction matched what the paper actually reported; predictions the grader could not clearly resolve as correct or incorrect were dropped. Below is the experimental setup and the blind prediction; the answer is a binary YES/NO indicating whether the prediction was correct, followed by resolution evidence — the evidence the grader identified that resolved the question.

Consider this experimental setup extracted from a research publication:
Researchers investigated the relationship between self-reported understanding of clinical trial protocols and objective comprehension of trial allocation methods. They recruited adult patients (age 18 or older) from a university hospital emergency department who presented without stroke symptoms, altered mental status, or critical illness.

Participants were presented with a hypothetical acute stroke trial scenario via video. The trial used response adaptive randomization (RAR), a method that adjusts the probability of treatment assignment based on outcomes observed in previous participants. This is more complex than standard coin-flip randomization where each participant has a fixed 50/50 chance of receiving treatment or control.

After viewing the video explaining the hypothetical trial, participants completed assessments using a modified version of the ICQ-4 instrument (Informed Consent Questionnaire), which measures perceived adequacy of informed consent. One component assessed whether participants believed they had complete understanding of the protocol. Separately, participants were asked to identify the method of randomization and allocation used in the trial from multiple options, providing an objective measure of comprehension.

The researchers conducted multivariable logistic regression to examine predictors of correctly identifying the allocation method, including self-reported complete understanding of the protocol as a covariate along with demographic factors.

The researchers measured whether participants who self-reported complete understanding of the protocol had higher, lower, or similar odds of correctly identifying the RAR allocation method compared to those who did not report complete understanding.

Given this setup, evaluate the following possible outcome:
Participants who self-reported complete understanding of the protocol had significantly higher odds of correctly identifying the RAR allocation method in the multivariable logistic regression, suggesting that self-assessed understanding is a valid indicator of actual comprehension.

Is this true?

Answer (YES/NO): NO